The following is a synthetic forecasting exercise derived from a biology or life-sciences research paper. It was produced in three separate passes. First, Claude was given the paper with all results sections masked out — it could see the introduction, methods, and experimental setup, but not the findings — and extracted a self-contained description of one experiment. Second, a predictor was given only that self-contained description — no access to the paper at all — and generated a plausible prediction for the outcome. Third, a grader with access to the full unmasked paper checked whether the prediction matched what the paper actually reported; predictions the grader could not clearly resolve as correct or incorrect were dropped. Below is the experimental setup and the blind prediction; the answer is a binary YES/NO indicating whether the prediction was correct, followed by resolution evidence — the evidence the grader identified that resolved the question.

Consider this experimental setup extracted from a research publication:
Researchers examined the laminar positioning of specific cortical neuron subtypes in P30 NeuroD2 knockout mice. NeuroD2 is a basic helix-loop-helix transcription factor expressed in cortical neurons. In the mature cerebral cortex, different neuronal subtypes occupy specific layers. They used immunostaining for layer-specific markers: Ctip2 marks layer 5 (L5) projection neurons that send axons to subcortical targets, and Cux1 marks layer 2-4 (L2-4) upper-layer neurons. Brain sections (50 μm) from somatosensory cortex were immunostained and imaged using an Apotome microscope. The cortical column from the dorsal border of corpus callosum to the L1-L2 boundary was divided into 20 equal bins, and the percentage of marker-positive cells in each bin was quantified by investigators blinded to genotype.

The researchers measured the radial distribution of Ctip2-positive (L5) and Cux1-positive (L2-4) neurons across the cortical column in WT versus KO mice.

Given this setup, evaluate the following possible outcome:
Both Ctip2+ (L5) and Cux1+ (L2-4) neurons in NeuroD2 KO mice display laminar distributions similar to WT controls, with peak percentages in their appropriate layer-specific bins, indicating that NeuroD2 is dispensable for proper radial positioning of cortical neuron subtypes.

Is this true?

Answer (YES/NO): NO